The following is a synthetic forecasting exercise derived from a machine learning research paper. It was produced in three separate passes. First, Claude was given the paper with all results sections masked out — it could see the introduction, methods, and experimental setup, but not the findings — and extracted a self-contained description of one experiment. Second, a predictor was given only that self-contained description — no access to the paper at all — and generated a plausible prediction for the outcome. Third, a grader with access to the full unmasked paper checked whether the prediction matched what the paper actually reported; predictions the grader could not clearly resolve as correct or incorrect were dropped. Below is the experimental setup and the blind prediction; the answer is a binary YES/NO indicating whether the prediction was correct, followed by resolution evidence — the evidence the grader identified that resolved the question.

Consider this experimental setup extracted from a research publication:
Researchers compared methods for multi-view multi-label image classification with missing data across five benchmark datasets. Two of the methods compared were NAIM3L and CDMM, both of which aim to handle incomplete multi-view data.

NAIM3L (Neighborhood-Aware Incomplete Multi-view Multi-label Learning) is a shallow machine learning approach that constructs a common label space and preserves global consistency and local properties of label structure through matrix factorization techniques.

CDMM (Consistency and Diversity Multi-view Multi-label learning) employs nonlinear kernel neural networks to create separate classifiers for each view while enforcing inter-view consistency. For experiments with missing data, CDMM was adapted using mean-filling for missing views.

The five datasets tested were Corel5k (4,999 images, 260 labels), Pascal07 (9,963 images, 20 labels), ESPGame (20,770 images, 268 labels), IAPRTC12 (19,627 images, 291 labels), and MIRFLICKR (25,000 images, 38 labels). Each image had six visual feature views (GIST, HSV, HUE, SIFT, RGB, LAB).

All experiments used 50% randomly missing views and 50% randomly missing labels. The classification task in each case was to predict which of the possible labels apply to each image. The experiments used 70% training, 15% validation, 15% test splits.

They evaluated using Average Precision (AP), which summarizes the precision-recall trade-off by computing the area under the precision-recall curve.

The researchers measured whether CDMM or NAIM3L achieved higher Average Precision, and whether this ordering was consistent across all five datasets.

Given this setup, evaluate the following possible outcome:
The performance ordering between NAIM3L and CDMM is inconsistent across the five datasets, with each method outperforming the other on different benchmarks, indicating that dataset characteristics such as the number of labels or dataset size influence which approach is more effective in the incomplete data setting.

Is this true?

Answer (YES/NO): NO